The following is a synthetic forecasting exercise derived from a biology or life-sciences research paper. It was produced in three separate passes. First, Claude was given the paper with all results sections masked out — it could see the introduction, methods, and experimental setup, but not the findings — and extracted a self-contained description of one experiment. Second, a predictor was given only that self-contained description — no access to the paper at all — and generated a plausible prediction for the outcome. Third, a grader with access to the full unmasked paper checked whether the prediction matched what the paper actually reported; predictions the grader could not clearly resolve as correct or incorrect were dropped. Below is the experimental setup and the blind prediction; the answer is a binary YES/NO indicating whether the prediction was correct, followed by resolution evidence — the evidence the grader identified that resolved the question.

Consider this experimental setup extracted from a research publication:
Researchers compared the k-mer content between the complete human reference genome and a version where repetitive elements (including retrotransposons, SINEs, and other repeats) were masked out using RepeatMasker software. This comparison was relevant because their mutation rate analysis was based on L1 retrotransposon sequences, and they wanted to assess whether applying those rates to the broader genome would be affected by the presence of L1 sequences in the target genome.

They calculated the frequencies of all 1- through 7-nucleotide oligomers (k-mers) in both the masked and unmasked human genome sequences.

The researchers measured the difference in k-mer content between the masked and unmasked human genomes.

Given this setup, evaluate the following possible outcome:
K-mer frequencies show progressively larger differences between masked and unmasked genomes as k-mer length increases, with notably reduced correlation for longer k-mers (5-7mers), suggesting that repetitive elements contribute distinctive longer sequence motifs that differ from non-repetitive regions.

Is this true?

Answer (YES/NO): NO